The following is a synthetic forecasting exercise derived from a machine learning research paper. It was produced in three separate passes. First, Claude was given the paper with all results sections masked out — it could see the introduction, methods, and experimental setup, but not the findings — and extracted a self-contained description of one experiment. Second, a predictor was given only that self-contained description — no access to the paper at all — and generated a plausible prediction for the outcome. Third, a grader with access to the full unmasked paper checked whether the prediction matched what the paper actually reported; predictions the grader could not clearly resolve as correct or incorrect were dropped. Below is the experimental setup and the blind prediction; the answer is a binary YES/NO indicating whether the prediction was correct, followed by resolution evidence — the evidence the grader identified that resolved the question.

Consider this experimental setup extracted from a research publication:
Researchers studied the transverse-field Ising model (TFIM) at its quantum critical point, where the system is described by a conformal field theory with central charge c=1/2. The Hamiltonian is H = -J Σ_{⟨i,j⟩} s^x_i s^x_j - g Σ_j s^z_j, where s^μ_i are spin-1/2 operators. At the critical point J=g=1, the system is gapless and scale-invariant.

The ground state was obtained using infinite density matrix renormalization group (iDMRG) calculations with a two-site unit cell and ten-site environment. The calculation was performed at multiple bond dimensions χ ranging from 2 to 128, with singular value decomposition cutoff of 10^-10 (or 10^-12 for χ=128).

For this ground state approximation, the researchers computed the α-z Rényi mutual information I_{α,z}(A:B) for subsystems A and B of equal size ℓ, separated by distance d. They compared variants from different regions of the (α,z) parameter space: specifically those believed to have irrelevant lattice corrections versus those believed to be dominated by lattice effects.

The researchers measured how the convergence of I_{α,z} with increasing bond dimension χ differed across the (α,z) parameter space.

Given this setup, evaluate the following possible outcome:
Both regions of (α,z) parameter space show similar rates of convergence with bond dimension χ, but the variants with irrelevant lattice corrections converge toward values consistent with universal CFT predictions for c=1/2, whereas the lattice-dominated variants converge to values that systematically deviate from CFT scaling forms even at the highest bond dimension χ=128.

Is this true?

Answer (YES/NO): NO